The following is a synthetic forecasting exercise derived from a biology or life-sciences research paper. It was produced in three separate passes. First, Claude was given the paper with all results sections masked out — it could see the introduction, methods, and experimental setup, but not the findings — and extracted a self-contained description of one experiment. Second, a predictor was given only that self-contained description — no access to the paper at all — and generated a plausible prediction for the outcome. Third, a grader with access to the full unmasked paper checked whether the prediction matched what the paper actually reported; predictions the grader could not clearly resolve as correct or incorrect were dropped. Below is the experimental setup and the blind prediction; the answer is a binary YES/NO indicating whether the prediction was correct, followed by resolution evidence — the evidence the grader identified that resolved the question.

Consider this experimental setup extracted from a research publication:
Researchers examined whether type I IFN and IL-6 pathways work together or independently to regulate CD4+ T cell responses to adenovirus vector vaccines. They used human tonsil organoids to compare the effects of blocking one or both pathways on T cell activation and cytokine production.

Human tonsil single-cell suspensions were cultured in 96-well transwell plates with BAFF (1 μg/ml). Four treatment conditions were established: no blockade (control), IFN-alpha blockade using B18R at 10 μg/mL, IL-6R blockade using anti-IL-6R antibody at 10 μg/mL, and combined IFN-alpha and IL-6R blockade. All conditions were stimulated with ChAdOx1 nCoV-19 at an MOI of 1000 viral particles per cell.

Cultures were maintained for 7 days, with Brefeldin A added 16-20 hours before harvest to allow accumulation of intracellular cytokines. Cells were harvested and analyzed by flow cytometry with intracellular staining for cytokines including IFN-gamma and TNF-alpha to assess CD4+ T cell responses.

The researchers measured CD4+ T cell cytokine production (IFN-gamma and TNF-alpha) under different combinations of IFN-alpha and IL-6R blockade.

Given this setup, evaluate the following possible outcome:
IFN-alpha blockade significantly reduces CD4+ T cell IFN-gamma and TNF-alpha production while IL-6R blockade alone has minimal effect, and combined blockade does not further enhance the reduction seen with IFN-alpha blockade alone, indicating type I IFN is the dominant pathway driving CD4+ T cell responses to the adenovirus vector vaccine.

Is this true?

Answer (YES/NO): NO